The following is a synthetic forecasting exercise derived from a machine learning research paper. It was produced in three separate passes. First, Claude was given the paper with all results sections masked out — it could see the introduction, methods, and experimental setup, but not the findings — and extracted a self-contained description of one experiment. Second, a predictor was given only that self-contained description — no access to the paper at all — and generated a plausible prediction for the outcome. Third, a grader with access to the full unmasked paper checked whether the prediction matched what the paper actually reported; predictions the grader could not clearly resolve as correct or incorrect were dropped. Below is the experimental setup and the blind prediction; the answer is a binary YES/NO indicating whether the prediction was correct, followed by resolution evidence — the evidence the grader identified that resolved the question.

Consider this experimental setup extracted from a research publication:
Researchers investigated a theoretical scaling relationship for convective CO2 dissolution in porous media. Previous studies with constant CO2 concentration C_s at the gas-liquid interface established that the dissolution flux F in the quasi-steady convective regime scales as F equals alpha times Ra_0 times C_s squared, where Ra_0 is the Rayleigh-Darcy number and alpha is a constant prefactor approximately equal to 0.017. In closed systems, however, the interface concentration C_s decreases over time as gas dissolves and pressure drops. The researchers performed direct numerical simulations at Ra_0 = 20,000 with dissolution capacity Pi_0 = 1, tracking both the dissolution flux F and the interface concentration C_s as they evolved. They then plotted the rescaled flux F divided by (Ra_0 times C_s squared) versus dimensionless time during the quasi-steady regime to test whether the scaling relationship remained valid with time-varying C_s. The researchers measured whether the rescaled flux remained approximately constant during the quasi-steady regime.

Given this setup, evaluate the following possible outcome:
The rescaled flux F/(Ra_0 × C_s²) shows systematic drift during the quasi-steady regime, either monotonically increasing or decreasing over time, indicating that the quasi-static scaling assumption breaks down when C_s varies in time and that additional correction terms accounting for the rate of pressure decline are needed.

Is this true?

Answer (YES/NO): NO